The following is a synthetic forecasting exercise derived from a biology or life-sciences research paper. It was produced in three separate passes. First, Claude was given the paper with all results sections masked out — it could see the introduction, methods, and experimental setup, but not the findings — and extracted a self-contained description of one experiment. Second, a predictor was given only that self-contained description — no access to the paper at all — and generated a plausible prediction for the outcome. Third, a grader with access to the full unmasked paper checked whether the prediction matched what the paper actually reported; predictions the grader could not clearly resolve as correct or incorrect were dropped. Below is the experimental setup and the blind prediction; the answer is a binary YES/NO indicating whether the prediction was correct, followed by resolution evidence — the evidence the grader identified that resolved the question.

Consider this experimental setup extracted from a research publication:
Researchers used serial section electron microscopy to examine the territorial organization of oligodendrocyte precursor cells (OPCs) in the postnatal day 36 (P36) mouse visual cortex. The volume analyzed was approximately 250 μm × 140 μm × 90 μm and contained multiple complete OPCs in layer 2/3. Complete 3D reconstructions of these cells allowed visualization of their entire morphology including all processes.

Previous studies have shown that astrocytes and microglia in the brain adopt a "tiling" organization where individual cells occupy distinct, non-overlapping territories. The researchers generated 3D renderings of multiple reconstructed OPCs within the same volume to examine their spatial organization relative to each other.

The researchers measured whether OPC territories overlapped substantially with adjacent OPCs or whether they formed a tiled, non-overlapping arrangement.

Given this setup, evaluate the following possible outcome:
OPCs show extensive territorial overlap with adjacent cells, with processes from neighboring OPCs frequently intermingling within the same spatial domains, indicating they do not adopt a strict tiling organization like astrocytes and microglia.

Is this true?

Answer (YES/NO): NO